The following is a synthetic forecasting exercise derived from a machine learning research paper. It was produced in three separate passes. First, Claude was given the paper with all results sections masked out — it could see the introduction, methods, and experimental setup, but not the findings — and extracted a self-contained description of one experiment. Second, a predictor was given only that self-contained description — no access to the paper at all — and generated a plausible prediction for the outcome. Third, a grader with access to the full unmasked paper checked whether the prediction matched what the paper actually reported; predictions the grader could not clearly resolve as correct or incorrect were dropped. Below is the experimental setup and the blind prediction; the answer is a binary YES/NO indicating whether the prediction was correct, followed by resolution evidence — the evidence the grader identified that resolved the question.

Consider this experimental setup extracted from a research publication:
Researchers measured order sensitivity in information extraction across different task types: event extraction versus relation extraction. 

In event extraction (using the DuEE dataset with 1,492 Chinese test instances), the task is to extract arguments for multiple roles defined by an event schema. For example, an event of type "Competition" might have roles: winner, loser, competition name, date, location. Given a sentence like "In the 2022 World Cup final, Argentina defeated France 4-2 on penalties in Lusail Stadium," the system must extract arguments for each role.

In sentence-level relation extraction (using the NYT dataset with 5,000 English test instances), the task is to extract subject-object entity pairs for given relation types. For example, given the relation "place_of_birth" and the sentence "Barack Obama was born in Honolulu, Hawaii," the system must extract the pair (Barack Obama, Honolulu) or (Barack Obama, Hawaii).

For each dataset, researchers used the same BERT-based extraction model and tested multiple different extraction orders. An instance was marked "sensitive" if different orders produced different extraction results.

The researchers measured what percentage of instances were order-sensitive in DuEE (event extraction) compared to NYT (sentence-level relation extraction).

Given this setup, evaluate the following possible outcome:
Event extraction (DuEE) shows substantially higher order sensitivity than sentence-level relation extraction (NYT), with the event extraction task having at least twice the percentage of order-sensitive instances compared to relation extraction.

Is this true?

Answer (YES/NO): YES